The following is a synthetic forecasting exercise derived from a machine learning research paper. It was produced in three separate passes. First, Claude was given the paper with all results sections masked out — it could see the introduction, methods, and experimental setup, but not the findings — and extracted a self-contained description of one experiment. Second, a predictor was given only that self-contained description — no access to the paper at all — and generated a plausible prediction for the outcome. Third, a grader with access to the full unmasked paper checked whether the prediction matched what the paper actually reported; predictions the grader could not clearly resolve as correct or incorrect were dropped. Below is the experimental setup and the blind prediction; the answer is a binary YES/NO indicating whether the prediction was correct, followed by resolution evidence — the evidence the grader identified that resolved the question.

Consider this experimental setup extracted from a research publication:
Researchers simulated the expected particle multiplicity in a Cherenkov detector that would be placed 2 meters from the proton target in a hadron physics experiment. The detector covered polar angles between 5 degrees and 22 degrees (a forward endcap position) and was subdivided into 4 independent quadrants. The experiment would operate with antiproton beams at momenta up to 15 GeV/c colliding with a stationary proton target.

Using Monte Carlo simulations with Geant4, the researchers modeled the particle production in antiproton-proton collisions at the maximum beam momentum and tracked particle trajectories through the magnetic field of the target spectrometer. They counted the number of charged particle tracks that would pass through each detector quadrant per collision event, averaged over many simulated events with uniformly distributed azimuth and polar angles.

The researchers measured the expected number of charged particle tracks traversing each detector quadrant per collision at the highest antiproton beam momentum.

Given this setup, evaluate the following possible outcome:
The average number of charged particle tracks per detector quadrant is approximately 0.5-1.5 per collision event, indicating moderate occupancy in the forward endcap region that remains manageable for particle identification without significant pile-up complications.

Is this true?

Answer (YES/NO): YES